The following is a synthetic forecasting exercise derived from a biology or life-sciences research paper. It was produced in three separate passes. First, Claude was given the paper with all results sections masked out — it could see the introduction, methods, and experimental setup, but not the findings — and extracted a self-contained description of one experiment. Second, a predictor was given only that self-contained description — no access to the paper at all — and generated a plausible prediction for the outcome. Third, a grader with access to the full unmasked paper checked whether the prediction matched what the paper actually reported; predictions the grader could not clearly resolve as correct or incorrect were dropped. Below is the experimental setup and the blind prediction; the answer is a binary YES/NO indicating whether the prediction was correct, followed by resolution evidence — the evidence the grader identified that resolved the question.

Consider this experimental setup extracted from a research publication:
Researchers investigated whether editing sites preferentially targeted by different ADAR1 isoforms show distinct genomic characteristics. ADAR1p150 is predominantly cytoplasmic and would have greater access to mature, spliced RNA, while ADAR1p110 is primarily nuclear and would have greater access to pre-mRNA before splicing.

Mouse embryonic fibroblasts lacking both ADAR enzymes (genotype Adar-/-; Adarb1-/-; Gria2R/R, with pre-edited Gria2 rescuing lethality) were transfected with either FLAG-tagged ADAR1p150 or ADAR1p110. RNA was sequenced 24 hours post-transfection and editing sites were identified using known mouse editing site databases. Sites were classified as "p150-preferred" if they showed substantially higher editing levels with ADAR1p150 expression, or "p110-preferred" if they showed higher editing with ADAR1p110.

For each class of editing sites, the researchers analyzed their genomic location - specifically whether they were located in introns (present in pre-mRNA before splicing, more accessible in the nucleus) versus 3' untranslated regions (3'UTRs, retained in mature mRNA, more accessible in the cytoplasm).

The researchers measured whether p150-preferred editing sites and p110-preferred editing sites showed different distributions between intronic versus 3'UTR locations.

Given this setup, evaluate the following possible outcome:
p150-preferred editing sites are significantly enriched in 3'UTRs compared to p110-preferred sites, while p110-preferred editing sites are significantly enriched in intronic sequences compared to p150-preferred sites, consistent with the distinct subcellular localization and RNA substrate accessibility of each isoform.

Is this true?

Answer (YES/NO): YES